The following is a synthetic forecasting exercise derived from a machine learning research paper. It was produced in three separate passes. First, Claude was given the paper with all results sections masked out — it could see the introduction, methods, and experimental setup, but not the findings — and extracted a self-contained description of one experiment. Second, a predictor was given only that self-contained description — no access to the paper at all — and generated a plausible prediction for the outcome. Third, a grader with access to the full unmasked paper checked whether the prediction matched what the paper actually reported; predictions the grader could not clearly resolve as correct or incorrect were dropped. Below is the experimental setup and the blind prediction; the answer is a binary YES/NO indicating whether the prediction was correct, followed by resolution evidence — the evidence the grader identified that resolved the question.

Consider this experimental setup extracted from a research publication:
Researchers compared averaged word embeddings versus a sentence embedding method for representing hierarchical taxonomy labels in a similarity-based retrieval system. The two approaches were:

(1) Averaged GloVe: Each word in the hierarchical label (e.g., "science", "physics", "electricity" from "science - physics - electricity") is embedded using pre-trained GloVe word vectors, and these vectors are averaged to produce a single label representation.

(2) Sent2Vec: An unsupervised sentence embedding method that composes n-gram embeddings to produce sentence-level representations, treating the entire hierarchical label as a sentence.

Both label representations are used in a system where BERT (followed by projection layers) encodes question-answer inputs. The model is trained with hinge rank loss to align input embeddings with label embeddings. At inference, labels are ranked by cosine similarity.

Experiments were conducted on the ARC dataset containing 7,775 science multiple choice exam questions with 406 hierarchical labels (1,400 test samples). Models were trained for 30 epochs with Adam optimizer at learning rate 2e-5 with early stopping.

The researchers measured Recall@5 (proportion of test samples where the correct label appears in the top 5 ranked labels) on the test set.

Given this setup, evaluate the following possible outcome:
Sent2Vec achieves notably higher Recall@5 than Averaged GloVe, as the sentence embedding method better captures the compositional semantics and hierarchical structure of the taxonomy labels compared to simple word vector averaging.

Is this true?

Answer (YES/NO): NO